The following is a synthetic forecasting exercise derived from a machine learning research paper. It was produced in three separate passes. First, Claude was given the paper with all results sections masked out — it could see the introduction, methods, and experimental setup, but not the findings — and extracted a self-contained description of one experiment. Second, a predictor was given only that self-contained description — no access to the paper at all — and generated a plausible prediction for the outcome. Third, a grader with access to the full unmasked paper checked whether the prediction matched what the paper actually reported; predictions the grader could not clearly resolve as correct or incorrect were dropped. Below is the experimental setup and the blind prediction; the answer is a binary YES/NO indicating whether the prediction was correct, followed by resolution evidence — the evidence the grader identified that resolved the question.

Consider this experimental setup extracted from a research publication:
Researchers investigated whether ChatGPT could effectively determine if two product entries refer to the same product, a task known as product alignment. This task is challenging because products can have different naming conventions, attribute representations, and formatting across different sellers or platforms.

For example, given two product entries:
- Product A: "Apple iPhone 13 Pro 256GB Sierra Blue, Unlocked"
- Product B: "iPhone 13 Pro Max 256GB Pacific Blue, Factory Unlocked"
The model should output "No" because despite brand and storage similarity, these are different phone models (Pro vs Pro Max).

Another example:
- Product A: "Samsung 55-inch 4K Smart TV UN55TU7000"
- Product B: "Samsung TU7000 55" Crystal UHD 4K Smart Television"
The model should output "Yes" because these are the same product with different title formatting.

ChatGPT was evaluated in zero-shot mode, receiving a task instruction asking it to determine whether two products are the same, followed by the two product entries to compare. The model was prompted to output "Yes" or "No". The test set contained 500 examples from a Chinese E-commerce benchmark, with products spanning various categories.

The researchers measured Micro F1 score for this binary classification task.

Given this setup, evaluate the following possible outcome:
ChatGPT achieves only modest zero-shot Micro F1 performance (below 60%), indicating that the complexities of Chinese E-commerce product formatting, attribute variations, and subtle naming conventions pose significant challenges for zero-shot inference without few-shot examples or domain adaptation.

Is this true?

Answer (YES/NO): YES